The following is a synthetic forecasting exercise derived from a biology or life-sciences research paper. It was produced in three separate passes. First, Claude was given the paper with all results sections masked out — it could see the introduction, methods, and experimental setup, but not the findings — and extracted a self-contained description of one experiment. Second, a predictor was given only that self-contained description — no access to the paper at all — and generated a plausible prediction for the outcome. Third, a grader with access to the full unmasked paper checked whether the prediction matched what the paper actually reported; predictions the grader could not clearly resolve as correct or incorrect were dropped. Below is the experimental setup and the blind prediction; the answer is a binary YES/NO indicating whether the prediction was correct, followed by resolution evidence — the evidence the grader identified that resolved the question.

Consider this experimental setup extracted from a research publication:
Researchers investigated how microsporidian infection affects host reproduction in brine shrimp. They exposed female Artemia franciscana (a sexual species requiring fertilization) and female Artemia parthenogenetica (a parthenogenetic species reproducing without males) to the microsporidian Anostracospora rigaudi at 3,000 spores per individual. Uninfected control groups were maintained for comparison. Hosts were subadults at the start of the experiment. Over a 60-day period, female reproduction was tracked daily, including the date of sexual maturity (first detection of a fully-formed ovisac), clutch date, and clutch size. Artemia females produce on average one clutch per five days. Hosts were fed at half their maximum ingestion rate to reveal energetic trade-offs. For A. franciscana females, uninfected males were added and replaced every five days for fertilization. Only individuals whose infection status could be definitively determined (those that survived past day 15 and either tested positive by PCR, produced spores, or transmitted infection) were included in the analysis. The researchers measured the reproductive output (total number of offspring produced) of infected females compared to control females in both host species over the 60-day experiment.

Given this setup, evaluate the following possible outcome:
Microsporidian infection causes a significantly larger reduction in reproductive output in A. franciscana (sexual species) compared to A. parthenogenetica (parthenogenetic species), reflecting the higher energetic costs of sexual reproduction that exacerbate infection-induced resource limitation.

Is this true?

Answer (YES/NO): NO